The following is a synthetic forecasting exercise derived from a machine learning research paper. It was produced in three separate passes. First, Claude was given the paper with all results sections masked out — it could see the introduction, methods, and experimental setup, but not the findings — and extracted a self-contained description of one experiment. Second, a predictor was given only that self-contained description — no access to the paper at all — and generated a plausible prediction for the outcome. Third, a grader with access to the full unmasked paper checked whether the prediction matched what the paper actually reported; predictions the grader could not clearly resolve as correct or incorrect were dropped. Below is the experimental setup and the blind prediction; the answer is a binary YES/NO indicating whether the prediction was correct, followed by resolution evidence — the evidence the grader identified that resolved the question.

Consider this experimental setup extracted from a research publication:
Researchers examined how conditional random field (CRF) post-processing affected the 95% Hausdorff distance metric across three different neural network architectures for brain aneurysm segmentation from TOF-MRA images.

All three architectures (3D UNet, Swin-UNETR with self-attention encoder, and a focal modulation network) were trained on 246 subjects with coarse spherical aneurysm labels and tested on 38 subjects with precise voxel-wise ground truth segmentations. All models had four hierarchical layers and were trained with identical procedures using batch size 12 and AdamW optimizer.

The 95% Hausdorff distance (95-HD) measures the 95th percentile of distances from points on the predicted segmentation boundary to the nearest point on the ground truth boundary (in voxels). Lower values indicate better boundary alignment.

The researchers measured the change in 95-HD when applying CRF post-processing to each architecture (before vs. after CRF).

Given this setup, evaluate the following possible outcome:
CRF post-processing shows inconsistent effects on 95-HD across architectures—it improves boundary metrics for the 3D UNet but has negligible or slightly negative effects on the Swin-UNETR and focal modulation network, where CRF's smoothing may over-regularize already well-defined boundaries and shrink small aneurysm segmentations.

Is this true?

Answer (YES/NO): NO